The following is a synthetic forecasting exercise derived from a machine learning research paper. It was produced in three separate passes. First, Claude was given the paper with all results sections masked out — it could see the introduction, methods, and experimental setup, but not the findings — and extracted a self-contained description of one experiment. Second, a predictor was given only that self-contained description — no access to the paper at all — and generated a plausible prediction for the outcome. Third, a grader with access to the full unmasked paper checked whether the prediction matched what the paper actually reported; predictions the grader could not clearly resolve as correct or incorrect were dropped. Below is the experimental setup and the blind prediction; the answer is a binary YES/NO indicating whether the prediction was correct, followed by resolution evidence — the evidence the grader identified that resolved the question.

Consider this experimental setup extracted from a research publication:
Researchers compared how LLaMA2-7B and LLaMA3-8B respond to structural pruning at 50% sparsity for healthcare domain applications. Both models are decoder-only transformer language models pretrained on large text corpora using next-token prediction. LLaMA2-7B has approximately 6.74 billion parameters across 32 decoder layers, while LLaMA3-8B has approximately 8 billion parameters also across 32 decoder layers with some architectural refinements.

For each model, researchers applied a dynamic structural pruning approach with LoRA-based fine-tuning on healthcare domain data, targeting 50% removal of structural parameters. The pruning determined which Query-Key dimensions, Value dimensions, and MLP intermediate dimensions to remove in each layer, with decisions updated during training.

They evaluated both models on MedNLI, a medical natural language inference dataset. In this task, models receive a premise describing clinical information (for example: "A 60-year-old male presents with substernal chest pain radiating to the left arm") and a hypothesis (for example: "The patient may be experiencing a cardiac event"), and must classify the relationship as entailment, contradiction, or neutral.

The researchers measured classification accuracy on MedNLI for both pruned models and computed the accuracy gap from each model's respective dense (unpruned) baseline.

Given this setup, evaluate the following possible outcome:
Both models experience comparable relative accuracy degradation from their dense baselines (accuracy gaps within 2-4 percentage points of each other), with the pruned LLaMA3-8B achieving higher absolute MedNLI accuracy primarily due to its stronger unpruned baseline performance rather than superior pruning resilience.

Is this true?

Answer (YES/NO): NO